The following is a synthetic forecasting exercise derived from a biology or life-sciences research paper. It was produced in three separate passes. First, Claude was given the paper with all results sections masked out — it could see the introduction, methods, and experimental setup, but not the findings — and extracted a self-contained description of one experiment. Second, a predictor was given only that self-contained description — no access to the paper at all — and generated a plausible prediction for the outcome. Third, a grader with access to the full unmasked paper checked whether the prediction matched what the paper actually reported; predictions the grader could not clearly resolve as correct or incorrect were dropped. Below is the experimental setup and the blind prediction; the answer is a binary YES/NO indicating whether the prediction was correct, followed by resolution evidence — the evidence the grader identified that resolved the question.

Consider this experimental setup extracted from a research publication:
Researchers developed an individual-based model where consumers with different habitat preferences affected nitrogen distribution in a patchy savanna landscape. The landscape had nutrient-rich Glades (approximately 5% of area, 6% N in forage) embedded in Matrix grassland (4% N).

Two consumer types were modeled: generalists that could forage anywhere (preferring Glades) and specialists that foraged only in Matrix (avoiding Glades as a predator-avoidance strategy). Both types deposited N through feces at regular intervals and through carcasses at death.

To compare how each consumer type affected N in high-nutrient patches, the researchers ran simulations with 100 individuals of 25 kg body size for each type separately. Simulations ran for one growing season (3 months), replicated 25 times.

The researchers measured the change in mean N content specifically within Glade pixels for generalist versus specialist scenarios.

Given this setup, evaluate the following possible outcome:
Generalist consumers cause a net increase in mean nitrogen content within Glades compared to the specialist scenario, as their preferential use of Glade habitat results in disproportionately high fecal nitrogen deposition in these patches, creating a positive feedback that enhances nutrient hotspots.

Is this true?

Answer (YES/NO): NO